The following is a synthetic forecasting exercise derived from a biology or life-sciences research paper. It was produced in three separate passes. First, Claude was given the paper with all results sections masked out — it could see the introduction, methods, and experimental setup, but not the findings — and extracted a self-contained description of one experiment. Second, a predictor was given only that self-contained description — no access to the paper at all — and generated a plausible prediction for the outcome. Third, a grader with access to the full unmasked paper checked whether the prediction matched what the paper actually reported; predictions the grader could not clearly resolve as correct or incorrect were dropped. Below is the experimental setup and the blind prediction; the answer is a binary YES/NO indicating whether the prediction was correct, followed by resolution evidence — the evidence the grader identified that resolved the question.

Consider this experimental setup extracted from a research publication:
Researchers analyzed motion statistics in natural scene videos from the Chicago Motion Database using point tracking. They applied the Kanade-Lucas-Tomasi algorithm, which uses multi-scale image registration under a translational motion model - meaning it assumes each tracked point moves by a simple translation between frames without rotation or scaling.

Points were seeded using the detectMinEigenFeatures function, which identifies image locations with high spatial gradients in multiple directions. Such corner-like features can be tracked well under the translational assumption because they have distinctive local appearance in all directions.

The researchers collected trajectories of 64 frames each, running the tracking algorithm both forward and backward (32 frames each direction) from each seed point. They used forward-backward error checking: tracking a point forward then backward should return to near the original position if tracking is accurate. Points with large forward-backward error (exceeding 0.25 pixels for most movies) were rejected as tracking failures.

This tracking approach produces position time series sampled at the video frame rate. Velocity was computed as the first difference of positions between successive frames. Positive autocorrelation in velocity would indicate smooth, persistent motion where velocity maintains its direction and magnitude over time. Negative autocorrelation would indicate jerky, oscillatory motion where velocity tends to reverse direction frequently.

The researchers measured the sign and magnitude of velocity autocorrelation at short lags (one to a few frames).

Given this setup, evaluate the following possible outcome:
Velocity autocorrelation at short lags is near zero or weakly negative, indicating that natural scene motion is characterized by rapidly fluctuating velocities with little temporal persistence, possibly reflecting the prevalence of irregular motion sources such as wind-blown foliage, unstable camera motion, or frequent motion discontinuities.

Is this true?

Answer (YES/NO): NO